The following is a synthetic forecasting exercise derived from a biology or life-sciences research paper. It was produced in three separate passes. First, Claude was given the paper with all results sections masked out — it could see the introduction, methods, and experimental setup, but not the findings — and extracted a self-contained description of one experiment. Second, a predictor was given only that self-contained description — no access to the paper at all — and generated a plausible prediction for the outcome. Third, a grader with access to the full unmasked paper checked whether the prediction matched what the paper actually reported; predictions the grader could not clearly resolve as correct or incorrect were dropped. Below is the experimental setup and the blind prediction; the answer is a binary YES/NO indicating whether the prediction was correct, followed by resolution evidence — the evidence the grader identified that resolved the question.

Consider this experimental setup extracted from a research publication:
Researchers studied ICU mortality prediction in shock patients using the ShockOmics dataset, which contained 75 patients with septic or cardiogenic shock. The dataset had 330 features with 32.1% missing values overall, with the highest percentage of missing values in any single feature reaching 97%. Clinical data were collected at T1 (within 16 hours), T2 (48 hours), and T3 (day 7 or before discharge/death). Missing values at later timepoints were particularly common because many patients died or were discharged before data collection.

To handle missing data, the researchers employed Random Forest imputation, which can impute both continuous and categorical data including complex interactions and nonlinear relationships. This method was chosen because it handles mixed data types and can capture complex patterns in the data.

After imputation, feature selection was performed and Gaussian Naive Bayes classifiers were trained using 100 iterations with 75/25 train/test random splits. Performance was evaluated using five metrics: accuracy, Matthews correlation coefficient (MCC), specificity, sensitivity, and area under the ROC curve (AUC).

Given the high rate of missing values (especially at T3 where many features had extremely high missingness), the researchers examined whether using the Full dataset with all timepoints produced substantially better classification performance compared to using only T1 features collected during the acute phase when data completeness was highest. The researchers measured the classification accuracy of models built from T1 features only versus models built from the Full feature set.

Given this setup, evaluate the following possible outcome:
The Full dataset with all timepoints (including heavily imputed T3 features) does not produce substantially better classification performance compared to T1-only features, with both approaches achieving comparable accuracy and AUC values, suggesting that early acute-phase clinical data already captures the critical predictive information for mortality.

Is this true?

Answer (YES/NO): YES